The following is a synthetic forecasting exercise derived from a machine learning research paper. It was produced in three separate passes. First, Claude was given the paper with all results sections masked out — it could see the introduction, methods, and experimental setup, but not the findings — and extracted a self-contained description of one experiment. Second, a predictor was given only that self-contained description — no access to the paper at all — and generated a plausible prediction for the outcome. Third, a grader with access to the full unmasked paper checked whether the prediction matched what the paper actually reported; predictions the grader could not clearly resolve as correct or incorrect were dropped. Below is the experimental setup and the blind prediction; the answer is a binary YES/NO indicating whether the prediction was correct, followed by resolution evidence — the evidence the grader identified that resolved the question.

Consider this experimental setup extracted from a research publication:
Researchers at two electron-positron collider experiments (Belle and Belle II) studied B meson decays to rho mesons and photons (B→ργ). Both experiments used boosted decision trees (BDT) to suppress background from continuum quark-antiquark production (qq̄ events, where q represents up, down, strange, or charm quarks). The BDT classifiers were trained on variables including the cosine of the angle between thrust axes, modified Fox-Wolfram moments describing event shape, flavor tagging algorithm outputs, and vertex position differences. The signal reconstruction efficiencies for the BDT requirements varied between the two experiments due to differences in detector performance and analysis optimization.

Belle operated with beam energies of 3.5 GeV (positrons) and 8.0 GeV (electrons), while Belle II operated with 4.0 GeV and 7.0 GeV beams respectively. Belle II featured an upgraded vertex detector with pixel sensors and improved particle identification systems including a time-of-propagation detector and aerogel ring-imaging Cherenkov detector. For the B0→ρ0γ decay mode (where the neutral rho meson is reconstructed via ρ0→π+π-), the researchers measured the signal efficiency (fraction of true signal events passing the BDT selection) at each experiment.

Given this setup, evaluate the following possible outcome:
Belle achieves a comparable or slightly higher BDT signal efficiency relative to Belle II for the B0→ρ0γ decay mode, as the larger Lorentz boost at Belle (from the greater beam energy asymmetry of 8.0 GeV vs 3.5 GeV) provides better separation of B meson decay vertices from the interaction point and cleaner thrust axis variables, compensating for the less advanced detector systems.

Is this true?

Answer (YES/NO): NO